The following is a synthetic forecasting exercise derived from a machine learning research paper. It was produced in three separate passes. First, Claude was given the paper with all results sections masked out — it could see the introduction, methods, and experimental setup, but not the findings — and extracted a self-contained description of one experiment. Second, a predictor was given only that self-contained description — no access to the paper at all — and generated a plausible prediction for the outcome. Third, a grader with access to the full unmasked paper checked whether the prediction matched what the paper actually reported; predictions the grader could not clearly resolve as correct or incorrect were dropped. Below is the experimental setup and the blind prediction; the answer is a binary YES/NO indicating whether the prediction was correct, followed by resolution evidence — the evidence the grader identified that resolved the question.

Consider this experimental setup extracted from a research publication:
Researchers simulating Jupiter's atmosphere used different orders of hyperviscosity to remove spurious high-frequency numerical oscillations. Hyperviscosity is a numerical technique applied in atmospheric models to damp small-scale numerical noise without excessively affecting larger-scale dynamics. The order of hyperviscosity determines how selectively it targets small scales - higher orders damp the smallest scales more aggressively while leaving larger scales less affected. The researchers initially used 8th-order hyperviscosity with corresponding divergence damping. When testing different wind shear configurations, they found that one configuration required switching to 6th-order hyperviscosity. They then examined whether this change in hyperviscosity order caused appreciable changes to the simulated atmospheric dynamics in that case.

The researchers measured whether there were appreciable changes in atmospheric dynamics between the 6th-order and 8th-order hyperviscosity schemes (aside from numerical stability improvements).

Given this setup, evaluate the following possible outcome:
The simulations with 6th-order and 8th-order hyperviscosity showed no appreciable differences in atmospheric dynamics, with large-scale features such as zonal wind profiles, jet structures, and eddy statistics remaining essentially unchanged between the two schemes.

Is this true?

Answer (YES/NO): YES